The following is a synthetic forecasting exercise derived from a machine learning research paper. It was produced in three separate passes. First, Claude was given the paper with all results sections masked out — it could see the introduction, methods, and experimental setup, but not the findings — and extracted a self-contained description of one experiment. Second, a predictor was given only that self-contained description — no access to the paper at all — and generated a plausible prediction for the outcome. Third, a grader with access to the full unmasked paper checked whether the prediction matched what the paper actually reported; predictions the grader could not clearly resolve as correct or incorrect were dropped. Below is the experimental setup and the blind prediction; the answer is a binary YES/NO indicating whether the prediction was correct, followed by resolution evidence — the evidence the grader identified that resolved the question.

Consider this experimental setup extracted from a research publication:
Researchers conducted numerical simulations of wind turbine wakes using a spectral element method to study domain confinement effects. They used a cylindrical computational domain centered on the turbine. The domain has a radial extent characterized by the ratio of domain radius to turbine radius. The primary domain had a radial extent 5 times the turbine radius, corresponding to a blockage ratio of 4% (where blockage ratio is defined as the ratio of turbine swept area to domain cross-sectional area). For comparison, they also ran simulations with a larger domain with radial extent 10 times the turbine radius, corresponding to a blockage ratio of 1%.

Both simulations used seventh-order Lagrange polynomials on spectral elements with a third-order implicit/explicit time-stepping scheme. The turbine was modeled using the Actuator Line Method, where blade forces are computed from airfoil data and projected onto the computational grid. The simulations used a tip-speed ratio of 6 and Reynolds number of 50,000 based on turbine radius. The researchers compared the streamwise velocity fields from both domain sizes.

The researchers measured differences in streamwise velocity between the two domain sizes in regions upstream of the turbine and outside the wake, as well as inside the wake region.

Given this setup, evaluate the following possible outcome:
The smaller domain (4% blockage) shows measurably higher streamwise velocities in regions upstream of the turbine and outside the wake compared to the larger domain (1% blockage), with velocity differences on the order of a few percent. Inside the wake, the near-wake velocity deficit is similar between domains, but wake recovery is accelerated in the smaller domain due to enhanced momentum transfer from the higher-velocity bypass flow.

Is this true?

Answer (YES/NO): NO